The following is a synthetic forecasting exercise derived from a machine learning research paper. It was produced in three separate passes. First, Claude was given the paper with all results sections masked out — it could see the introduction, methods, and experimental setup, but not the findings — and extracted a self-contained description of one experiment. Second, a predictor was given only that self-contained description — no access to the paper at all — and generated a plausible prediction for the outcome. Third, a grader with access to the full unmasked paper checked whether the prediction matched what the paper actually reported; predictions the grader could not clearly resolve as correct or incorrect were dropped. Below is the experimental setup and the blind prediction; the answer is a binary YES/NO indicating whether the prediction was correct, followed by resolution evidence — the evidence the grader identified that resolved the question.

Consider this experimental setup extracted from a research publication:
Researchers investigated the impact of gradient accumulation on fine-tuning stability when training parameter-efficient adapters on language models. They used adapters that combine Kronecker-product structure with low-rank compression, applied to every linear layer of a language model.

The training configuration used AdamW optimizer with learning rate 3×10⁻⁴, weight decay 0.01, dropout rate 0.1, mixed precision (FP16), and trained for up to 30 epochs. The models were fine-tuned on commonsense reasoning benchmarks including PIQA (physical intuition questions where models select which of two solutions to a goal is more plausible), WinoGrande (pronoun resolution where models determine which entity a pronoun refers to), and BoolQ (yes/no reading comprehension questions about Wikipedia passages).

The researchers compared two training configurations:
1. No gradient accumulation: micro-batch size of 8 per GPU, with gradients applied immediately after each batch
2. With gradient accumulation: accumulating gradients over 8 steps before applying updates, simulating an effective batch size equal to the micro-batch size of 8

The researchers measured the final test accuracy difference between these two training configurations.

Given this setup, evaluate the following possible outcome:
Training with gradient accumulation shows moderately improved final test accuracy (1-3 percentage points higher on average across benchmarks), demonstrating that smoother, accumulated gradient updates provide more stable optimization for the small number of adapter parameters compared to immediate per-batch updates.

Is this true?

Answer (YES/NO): NO